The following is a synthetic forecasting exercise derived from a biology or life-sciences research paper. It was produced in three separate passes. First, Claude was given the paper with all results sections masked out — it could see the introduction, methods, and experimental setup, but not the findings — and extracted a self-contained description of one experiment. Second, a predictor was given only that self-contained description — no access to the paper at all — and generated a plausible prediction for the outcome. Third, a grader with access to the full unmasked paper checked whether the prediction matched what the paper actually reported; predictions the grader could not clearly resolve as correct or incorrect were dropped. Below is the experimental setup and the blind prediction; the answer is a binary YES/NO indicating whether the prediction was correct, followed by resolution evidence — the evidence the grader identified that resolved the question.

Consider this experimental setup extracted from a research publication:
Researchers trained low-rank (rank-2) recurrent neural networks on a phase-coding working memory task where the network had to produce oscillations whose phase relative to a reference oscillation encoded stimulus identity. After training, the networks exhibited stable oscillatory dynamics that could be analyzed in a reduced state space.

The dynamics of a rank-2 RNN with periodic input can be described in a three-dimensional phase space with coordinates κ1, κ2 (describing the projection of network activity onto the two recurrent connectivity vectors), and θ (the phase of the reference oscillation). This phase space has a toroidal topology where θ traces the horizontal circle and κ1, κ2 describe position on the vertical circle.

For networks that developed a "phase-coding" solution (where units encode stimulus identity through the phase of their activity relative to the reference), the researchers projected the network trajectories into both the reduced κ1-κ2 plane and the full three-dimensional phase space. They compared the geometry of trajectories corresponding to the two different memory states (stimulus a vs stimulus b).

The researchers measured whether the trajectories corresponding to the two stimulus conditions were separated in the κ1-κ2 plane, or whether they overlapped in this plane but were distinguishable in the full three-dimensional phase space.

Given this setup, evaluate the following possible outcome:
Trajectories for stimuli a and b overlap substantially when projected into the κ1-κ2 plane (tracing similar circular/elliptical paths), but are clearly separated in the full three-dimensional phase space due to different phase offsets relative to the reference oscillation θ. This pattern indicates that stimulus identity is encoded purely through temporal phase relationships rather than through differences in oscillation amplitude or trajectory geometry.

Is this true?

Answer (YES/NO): YES